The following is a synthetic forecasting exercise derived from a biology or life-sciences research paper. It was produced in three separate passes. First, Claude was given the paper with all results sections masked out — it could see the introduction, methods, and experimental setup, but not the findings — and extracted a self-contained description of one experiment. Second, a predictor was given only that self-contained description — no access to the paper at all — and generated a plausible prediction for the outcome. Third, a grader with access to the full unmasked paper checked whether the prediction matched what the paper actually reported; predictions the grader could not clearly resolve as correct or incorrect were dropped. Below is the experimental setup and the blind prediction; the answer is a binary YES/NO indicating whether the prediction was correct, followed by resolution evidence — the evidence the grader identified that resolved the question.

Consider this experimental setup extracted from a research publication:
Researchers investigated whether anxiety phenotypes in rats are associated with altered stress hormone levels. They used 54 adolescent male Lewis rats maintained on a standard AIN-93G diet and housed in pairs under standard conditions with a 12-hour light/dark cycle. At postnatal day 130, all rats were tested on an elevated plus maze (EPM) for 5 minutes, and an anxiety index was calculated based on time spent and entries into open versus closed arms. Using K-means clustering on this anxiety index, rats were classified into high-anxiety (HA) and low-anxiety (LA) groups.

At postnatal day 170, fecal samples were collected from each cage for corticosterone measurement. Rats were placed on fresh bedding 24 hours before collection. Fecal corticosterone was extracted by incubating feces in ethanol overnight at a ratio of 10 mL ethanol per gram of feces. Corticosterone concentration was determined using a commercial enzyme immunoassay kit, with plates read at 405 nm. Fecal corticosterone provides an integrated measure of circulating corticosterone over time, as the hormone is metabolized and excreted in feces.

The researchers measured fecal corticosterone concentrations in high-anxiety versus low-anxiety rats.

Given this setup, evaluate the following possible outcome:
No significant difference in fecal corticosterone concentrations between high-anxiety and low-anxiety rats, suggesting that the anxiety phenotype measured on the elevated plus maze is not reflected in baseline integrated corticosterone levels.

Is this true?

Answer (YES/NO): NO